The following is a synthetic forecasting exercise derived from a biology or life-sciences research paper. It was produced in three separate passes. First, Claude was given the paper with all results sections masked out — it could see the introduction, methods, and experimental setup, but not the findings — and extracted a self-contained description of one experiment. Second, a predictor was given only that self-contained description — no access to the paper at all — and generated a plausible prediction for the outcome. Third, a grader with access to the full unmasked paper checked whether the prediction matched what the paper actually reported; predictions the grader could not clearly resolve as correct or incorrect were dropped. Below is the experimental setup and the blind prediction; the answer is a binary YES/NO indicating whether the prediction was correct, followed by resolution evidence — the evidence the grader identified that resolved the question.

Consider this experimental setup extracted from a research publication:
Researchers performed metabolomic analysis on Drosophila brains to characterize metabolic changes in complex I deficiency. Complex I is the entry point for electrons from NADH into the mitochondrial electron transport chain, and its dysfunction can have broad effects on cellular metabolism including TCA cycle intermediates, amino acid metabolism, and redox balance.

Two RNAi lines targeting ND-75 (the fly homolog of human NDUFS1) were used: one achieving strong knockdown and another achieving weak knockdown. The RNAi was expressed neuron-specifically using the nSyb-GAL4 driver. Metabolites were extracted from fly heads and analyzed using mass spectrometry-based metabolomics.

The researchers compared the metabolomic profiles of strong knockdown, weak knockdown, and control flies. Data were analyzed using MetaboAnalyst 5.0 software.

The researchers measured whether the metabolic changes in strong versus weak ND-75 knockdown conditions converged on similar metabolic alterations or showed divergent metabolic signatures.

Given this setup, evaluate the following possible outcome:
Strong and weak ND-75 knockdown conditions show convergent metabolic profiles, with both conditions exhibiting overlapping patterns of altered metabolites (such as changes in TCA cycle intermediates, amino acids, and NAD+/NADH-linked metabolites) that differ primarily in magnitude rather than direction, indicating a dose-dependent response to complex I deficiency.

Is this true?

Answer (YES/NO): NO